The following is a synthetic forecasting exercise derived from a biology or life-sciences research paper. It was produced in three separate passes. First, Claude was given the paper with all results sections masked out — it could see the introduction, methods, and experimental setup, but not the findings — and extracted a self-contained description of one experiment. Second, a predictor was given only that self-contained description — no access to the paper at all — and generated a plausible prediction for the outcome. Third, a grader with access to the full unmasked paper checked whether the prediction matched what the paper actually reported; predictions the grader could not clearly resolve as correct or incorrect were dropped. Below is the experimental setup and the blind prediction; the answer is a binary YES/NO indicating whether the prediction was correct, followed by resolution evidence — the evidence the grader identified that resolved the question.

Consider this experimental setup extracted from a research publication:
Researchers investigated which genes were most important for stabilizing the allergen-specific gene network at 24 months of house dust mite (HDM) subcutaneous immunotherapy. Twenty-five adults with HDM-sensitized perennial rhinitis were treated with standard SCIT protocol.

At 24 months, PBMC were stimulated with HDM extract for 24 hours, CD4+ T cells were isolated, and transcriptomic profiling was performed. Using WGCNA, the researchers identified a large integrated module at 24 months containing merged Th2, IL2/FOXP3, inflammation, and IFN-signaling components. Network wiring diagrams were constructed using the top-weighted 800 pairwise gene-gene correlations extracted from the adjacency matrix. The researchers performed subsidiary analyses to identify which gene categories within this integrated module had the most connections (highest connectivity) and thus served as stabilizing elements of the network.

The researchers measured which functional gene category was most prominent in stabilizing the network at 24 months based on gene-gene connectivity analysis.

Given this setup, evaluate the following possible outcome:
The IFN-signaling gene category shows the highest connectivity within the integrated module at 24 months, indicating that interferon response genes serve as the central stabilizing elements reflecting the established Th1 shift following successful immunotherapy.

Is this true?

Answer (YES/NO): NO